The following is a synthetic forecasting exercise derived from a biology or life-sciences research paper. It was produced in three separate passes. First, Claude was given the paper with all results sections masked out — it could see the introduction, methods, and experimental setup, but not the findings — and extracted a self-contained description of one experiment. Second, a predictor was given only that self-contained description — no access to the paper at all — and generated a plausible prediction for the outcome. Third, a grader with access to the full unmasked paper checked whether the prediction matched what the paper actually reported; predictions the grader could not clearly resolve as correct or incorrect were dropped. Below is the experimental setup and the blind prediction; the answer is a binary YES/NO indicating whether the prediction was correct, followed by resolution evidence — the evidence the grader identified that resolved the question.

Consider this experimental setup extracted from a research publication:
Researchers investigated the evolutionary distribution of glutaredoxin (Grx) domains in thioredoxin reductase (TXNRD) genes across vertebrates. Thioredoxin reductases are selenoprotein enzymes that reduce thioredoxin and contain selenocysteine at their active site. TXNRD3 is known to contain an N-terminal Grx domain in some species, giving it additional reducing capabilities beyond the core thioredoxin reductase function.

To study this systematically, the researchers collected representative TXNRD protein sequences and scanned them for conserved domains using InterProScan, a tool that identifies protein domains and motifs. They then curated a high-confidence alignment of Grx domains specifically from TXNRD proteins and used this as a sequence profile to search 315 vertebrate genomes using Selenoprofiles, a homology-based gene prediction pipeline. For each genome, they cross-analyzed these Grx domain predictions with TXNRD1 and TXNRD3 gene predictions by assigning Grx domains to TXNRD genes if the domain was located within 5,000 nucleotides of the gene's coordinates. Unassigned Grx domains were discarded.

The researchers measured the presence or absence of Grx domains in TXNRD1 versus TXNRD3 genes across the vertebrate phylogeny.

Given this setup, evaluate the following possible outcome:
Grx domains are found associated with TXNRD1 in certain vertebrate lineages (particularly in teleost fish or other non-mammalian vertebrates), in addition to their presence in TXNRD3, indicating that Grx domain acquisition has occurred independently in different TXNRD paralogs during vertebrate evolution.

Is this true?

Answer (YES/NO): NO